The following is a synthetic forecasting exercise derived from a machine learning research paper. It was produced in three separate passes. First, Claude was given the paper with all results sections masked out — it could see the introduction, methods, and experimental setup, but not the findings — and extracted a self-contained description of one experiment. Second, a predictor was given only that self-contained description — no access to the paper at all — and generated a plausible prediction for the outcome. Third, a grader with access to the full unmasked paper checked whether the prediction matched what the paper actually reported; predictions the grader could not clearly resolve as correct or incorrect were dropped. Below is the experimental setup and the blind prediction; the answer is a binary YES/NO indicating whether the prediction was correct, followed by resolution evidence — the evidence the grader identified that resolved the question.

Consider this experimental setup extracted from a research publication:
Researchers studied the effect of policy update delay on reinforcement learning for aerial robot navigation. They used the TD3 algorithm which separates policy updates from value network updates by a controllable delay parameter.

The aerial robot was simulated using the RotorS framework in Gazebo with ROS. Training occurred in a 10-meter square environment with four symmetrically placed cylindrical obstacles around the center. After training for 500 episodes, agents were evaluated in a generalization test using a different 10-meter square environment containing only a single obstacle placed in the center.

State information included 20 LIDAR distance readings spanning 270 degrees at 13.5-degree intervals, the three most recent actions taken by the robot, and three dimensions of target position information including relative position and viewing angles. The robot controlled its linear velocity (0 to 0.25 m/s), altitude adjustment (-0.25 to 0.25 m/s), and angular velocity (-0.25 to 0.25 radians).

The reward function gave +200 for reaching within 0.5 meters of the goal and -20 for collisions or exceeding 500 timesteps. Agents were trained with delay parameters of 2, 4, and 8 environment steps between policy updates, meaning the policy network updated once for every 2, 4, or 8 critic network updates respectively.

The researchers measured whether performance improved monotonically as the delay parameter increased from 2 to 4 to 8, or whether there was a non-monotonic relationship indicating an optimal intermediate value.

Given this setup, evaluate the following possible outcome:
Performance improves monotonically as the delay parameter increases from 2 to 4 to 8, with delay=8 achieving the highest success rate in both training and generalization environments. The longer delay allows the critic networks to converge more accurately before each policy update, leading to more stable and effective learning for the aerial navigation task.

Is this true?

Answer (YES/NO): YES